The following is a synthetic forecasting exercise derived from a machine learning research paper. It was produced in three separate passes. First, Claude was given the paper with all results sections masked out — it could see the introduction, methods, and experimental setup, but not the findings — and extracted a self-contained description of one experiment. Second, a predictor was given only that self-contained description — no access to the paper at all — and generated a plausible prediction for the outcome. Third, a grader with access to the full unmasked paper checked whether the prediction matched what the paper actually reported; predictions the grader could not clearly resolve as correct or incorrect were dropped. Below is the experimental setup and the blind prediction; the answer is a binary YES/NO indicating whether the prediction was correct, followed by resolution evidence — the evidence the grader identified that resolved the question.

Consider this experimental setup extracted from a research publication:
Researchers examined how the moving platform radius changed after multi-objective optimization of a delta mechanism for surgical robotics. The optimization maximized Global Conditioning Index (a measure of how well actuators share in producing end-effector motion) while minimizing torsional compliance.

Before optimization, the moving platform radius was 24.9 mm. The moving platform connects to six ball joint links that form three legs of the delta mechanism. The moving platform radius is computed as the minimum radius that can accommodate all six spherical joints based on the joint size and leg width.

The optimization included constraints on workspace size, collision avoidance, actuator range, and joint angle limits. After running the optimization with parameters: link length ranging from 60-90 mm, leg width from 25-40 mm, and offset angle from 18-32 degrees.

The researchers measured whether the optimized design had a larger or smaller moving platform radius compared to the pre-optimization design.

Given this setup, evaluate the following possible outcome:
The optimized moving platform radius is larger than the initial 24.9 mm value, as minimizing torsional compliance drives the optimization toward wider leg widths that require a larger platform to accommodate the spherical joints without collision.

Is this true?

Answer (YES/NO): YES